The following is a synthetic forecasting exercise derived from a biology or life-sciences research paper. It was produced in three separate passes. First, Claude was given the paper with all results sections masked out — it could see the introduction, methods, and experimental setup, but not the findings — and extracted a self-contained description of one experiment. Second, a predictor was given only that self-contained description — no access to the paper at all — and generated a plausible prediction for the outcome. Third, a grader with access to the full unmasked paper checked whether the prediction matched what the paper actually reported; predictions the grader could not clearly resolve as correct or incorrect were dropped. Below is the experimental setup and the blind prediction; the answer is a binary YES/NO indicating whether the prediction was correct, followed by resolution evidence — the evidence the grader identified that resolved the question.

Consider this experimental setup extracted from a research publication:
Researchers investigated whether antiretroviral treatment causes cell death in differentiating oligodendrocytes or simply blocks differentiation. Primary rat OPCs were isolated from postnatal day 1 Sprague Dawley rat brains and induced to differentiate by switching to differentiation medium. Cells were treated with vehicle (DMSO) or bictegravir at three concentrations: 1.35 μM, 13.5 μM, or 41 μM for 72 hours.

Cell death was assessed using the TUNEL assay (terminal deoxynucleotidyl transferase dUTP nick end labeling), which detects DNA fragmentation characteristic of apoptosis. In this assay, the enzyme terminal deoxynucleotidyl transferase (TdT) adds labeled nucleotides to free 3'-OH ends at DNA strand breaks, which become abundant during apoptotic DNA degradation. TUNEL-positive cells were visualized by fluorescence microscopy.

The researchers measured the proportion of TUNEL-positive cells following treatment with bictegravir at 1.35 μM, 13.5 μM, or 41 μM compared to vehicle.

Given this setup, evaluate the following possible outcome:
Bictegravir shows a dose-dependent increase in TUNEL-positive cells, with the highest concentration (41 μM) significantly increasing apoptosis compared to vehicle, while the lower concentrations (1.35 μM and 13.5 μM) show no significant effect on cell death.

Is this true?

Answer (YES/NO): YES